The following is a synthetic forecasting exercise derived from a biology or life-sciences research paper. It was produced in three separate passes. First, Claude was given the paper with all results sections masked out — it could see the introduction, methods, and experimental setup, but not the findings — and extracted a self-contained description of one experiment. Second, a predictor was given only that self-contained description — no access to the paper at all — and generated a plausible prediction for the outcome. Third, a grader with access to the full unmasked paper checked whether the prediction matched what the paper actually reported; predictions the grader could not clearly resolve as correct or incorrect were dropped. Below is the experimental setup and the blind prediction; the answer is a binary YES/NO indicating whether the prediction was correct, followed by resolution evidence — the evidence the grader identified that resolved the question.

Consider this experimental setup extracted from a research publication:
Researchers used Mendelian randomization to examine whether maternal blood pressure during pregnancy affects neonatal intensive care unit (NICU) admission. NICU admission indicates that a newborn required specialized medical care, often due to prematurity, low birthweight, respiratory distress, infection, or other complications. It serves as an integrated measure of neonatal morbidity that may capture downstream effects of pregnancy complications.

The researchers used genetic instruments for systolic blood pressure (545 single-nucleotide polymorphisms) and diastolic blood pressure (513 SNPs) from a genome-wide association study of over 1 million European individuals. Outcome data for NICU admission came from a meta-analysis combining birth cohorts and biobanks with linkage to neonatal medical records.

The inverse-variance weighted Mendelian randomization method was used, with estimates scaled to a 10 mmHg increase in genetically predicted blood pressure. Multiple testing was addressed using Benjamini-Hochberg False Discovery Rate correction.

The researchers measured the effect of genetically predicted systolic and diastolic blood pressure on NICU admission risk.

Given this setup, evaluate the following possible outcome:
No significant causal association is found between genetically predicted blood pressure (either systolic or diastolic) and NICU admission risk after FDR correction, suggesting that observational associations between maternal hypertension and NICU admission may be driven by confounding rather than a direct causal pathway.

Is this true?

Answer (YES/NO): NO